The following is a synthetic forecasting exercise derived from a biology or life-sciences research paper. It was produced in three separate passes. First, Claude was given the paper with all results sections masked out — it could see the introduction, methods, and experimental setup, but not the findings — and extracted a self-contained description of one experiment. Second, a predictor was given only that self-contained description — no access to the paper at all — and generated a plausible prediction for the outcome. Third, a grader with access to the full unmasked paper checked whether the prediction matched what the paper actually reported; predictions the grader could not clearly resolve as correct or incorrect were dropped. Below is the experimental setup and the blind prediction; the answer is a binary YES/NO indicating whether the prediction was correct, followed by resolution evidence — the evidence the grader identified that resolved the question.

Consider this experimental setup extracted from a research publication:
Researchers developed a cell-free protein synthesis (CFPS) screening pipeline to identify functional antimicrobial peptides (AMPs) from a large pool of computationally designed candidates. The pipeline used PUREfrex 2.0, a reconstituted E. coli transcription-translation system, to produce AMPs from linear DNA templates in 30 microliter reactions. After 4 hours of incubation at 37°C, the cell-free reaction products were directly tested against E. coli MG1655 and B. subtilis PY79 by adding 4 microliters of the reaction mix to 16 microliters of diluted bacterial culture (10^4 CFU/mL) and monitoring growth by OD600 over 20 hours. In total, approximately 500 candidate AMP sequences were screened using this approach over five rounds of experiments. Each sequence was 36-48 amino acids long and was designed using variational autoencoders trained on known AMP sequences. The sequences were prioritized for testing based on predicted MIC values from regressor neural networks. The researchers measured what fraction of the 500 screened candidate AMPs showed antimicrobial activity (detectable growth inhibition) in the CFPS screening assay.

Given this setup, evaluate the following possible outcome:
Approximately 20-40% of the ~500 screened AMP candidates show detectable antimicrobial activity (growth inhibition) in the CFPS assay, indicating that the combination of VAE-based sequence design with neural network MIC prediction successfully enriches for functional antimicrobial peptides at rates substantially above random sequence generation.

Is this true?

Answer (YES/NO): NO